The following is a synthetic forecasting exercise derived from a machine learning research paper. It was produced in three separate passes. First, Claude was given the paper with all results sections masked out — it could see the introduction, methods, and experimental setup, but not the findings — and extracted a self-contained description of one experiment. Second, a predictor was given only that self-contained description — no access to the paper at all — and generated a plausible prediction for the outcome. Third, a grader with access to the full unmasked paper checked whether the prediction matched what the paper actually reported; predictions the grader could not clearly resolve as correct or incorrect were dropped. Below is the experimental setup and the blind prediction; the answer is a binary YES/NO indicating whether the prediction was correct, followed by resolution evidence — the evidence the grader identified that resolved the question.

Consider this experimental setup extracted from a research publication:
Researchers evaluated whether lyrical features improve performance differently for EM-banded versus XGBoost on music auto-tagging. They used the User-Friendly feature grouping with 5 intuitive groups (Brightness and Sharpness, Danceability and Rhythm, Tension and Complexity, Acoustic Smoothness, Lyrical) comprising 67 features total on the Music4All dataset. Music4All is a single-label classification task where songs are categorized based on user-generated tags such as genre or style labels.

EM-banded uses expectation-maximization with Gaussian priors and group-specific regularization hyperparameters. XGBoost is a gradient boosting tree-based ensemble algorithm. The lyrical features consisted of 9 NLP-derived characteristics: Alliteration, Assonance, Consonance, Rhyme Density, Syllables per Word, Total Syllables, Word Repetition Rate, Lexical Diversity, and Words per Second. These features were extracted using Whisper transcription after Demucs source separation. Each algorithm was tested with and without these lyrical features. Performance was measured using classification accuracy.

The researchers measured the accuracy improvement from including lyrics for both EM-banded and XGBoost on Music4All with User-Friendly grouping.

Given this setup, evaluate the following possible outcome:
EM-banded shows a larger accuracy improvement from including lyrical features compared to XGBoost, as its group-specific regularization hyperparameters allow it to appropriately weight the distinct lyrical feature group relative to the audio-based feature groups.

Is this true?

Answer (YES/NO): YES